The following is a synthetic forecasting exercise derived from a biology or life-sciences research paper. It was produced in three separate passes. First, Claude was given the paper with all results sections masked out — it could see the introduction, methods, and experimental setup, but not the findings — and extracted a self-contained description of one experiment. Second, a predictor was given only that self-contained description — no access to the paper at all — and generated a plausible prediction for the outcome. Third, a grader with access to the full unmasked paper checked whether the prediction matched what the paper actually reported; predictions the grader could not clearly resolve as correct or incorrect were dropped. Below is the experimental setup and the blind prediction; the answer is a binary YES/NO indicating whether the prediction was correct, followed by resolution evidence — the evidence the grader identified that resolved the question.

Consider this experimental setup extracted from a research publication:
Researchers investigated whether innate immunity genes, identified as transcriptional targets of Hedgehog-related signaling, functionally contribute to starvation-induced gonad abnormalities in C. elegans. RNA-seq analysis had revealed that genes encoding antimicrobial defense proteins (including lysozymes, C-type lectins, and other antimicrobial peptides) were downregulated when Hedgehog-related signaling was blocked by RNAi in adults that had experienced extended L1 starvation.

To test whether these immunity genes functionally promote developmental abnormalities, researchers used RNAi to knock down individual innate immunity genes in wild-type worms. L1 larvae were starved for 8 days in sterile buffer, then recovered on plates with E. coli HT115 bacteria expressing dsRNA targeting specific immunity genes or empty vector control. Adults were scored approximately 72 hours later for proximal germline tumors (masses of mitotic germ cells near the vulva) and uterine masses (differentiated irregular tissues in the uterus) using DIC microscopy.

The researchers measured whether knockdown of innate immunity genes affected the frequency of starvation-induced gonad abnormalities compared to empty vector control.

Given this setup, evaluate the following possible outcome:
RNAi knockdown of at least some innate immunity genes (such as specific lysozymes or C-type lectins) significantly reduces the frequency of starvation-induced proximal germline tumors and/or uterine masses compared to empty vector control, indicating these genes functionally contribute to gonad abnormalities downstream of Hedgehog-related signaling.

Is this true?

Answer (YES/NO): YES